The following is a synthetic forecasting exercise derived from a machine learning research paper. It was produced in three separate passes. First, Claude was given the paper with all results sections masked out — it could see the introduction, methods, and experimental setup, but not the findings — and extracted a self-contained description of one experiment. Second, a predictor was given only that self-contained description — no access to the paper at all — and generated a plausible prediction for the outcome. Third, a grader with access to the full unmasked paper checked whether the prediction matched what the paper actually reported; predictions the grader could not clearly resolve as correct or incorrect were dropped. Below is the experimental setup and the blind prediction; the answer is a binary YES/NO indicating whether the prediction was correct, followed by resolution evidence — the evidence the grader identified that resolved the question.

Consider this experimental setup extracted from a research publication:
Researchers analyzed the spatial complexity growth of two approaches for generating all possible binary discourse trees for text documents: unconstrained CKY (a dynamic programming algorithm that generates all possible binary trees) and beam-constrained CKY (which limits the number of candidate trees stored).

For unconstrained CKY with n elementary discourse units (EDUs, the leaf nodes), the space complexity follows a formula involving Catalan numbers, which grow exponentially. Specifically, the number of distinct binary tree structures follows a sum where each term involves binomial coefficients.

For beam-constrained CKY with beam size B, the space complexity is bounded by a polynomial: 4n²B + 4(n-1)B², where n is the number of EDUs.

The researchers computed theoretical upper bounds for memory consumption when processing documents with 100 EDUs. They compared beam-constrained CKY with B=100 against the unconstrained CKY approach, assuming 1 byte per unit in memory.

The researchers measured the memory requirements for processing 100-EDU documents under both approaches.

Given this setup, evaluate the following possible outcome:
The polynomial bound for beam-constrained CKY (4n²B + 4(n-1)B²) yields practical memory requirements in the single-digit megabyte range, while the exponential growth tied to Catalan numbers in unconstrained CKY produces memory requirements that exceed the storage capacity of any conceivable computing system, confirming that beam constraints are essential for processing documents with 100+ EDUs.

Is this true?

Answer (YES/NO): YES